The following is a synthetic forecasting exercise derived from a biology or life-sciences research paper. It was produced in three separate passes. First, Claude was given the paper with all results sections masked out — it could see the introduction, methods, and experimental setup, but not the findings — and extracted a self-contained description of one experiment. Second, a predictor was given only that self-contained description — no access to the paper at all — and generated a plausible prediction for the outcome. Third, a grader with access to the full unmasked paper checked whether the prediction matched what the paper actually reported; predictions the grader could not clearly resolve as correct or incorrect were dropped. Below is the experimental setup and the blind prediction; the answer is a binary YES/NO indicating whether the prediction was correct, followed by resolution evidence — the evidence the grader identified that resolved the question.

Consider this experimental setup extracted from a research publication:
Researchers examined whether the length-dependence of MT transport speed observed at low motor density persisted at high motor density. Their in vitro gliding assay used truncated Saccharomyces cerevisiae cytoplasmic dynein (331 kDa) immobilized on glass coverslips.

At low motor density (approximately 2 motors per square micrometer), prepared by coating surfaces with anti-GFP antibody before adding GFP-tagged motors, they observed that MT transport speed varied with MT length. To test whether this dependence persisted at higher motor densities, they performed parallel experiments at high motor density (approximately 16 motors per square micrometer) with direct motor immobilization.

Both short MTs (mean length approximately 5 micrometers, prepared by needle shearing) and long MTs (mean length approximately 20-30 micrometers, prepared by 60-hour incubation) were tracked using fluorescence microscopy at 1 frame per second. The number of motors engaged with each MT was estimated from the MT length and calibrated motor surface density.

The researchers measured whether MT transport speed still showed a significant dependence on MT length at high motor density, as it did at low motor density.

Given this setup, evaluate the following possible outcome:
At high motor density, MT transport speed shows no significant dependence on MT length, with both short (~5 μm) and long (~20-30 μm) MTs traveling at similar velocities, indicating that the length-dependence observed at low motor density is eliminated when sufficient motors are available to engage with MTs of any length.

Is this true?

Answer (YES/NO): YES